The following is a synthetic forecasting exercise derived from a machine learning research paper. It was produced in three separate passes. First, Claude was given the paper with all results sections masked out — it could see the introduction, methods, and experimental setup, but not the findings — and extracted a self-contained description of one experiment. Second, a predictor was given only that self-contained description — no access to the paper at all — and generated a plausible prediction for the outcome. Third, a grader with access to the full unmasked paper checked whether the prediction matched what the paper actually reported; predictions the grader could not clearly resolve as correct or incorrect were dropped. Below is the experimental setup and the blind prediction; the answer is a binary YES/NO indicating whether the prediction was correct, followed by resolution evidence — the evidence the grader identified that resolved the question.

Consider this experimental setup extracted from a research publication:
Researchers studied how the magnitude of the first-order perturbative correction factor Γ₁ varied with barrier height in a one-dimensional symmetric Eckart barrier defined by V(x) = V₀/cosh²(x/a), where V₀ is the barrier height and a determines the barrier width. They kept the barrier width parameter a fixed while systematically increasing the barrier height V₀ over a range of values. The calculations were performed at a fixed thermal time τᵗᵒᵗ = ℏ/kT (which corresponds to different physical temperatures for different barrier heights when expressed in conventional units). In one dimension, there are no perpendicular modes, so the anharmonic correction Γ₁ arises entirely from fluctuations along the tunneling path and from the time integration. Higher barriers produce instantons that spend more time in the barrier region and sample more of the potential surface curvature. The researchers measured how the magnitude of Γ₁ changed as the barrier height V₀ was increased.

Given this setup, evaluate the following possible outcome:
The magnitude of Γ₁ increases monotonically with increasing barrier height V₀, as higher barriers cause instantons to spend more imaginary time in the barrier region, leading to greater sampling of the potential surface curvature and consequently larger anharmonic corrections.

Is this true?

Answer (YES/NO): NO